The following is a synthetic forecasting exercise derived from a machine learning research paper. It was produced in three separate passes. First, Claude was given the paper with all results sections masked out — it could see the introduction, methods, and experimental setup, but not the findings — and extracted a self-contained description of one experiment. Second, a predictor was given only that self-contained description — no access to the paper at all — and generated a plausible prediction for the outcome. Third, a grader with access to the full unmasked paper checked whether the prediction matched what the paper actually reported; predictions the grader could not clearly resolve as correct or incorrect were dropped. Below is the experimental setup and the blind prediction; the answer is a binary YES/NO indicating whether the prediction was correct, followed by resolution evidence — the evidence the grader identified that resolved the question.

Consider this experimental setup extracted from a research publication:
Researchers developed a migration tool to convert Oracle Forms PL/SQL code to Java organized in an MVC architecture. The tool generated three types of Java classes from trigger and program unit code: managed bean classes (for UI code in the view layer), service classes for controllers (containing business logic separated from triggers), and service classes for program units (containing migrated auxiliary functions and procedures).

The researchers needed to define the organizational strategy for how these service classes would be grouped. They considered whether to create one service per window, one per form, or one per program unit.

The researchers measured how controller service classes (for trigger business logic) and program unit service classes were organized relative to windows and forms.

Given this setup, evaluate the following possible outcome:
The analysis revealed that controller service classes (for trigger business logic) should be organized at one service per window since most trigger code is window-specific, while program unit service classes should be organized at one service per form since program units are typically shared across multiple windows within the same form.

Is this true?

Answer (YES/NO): YES